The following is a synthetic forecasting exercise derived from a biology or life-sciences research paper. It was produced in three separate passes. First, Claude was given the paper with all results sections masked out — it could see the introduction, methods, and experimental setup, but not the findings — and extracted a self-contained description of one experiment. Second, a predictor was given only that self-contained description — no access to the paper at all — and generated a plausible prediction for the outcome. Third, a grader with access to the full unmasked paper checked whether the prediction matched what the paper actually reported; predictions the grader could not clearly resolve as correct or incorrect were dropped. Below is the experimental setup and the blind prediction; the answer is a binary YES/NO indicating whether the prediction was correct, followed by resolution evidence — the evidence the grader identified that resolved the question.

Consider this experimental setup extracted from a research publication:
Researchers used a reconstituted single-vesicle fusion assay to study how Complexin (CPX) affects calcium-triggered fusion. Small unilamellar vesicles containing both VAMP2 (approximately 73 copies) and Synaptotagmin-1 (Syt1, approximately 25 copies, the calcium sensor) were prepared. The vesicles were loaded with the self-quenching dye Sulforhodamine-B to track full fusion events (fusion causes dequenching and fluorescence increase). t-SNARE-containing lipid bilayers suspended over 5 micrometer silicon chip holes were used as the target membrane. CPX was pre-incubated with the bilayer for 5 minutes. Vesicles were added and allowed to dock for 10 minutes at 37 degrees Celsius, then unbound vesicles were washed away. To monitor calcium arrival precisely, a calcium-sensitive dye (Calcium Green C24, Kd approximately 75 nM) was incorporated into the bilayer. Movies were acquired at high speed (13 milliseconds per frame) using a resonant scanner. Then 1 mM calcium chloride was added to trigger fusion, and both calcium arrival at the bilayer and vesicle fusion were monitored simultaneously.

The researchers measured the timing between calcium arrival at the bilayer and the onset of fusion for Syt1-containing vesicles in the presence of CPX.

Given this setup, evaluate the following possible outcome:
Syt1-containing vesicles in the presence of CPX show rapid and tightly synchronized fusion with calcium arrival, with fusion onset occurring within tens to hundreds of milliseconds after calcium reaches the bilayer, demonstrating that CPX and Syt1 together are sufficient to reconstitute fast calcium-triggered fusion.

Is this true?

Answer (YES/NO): NO